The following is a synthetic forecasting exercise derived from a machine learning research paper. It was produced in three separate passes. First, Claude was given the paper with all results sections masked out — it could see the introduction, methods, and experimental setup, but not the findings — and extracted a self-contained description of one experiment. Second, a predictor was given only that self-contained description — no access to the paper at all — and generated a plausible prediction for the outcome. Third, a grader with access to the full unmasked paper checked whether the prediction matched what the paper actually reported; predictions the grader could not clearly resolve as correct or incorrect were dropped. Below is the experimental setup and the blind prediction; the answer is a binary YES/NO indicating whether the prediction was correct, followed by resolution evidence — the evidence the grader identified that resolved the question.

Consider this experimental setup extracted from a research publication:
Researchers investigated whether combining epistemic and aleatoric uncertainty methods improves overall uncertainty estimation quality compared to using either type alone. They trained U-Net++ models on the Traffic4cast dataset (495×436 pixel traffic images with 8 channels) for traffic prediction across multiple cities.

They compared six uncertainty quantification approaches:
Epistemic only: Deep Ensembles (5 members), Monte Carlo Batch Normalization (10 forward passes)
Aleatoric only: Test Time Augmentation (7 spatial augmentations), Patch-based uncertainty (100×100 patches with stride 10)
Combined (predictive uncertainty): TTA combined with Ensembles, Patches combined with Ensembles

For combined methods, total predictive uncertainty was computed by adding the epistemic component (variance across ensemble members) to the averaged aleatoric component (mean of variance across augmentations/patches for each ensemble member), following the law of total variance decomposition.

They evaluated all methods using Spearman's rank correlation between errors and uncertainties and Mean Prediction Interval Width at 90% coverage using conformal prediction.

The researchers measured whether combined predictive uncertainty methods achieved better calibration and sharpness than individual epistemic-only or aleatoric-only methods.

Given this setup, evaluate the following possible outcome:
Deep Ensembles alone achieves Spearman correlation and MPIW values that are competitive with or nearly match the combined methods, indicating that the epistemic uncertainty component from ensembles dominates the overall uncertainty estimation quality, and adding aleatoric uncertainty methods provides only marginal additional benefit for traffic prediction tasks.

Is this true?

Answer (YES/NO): NO